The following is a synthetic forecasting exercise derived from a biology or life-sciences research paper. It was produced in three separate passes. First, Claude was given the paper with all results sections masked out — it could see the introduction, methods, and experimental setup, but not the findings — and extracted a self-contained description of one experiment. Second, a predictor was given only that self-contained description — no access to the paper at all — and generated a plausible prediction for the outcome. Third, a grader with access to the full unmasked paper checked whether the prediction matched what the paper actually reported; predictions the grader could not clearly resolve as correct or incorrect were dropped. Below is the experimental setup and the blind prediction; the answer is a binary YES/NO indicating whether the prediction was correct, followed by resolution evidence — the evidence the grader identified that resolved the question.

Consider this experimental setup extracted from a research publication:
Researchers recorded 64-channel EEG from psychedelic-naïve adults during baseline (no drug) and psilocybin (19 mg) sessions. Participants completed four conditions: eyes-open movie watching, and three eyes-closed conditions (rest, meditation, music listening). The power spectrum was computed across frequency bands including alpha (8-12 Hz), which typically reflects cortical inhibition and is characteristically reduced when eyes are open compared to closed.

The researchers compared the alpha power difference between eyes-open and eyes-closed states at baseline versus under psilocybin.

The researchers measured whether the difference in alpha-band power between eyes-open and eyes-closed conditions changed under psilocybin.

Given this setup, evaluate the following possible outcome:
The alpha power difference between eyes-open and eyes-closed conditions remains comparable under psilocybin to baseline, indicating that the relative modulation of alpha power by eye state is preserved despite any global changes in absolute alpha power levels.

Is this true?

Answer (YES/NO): NO